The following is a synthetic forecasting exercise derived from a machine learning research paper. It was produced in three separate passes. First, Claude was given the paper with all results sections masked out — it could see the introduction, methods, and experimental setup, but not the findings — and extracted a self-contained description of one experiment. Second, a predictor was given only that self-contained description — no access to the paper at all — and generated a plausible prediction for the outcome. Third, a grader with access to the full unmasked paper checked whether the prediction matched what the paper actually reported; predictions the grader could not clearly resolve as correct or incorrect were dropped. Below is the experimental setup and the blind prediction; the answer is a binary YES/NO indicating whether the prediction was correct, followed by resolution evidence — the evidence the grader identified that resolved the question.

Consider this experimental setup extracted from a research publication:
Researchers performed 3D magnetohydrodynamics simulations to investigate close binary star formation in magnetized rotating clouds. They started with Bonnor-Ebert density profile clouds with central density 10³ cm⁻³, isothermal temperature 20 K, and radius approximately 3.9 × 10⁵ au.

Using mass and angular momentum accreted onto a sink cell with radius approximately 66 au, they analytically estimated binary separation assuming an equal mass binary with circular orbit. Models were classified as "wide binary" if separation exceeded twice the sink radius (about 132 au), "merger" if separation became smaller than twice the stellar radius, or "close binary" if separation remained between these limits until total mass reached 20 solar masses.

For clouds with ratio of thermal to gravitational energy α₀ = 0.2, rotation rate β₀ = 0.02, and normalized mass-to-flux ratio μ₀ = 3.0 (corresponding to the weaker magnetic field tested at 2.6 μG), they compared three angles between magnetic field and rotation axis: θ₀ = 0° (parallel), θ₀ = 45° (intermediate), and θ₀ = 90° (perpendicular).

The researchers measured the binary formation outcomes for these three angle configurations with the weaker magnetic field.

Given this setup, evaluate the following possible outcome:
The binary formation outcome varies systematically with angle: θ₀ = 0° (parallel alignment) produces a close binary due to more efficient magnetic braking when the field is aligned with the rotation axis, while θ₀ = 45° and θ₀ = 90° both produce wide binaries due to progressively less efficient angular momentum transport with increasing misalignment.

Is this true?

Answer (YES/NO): NO